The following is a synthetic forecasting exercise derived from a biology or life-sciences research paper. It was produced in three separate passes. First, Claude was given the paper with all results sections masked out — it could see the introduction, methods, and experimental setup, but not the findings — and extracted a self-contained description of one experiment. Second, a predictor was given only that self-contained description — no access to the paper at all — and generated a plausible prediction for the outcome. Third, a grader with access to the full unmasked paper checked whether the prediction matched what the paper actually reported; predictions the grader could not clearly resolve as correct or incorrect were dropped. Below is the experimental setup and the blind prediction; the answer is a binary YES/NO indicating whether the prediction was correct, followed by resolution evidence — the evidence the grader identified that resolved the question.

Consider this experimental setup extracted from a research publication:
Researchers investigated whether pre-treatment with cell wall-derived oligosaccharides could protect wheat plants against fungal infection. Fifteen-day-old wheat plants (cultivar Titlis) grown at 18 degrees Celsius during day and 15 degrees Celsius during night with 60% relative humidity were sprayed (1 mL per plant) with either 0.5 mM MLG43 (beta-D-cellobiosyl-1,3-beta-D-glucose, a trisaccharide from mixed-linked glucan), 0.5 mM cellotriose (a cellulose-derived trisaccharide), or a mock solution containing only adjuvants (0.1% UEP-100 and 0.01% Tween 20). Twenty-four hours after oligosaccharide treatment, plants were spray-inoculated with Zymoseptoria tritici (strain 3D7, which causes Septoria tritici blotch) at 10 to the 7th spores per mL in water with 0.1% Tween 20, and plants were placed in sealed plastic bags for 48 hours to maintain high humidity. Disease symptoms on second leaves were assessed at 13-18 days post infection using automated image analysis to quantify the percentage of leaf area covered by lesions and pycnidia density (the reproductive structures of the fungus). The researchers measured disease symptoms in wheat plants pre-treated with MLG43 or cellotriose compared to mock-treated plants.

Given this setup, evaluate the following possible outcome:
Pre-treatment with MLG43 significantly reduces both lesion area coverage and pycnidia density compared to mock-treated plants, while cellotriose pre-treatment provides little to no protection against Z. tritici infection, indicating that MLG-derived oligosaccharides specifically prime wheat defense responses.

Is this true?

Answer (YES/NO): NO